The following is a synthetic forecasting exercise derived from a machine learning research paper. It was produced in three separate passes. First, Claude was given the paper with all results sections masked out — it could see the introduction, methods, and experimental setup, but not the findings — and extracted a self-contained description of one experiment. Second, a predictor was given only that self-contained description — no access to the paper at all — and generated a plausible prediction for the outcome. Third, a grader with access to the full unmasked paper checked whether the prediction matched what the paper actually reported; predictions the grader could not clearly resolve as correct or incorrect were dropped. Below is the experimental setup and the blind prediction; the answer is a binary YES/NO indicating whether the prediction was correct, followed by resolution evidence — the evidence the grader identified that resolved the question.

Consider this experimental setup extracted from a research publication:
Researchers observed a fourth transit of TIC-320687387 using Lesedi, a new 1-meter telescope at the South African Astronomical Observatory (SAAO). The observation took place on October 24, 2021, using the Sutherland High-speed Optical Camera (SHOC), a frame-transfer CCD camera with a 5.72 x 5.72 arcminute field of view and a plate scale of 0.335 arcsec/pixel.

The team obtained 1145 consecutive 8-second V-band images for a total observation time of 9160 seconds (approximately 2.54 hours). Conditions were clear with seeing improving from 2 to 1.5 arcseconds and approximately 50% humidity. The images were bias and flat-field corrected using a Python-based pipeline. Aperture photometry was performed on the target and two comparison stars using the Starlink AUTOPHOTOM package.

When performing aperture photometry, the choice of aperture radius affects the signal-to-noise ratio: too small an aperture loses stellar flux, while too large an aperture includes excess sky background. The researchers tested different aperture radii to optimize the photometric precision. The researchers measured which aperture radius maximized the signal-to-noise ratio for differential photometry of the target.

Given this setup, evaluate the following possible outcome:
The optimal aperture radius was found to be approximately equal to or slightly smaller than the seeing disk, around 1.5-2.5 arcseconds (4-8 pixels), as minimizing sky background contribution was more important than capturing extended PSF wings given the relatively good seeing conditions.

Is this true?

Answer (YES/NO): NO